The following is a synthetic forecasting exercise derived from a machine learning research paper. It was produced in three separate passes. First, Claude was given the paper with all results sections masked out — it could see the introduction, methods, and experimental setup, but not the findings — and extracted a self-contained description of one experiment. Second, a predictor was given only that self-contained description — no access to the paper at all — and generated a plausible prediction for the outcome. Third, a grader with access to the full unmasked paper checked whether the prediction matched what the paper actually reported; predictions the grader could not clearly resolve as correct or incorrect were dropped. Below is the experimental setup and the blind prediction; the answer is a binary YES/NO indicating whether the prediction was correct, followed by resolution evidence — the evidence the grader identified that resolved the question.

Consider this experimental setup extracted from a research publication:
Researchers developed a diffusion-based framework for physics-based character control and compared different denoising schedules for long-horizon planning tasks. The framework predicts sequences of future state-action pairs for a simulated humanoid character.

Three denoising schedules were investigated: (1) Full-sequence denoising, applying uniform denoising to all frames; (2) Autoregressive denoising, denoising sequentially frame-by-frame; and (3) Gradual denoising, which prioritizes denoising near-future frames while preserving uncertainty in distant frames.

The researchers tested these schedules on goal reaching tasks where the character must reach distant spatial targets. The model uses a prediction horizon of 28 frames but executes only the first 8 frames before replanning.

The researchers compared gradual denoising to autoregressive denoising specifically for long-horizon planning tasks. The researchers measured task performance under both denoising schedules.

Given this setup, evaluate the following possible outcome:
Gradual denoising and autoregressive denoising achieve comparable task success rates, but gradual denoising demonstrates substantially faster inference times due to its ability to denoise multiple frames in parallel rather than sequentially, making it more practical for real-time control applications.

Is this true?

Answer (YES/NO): NO